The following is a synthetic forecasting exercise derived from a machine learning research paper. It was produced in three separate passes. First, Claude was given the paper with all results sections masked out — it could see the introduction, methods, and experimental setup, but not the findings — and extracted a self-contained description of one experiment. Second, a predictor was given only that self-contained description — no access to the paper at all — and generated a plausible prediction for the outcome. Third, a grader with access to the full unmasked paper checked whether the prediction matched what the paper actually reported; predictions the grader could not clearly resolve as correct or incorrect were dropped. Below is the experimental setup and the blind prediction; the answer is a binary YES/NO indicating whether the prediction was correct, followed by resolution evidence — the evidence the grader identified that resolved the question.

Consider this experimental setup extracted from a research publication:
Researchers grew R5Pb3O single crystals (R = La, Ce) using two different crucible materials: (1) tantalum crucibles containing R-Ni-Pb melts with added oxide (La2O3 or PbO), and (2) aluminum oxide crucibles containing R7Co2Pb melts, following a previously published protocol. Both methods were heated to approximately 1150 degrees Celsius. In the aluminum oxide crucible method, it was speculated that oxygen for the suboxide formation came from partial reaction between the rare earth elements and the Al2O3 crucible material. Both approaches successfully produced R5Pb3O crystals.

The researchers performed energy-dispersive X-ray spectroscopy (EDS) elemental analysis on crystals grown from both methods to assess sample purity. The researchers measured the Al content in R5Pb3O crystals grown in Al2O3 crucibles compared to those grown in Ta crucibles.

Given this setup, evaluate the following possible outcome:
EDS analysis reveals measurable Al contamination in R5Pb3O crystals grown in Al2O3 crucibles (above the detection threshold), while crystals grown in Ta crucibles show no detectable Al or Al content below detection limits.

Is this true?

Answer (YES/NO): YES